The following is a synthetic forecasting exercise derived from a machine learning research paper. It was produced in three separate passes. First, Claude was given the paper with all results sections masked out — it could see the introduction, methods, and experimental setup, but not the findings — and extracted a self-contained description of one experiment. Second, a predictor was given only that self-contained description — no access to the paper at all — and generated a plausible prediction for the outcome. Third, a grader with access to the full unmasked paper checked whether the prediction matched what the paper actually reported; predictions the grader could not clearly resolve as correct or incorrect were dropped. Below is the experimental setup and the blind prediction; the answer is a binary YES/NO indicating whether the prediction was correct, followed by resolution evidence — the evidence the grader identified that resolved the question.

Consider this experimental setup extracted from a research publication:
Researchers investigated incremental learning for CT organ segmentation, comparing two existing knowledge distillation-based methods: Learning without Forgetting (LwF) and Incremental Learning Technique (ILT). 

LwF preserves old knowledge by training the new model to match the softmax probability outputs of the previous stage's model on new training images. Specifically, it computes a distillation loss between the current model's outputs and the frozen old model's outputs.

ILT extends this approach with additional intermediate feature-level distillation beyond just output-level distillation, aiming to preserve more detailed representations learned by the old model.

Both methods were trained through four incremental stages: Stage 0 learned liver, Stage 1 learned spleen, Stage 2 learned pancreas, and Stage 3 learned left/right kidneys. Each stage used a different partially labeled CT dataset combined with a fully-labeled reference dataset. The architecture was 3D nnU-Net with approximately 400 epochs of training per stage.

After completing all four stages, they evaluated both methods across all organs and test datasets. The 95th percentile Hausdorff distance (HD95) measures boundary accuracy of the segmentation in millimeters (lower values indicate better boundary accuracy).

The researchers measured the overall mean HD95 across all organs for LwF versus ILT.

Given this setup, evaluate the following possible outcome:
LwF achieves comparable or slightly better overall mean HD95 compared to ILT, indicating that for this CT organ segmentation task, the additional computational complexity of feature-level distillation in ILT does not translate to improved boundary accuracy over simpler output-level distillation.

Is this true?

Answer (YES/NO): NO